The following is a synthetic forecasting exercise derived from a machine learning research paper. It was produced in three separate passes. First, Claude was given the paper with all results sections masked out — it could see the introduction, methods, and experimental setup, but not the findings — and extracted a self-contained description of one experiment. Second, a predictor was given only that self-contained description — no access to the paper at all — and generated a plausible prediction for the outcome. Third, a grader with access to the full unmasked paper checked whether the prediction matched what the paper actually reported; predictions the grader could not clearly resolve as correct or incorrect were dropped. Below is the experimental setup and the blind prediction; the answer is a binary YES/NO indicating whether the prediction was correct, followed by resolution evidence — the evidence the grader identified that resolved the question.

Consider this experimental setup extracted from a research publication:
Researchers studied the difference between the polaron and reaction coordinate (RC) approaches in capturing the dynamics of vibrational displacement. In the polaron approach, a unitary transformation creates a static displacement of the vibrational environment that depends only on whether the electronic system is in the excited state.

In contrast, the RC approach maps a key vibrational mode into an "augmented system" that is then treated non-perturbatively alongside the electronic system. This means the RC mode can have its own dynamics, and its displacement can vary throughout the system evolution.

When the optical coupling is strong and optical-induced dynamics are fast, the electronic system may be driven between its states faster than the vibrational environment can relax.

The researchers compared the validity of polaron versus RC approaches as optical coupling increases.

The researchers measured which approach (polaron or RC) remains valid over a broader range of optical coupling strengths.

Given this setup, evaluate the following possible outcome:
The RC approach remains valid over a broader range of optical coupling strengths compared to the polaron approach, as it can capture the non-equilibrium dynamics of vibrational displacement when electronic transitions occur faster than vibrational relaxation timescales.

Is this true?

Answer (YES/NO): YES